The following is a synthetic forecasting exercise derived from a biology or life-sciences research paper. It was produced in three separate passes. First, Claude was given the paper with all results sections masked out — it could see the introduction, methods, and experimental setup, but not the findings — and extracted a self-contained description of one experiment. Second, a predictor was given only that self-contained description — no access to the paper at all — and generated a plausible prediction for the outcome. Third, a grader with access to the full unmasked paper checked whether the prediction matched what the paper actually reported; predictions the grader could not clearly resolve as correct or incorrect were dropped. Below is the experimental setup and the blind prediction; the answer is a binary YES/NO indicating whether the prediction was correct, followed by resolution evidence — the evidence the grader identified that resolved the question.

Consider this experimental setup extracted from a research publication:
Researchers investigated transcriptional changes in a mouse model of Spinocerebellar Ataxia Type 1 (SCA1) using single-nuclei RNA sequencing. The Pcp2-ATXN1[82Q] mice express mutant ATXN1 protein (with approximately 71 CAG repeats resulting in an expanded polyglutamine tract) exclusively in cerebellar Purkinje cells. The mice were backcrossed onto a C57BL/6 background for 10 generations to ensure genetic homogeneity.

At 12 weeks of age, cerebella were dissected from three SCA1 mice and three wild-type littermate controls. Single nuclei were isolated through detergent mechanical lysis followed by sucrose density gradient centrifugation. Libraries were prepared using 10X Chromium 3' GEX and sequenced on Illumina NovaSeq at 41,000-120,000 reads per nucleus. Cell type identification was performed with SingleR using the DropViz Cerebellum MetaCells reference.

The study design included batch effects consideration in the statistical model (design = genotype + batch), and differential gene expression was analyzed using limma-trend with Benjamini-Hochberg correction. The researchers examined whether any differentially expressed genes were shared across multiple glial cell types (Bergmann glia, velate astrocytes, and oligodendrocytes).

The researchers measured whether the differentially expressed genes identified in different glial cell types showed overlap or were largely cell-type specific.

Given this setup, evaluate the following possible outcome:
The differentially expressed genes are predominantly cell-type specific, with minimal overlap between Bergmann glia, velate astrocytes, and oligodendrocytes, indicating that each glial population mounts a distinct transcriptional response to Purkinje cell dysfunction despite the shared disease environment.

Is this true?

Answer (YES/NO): NO